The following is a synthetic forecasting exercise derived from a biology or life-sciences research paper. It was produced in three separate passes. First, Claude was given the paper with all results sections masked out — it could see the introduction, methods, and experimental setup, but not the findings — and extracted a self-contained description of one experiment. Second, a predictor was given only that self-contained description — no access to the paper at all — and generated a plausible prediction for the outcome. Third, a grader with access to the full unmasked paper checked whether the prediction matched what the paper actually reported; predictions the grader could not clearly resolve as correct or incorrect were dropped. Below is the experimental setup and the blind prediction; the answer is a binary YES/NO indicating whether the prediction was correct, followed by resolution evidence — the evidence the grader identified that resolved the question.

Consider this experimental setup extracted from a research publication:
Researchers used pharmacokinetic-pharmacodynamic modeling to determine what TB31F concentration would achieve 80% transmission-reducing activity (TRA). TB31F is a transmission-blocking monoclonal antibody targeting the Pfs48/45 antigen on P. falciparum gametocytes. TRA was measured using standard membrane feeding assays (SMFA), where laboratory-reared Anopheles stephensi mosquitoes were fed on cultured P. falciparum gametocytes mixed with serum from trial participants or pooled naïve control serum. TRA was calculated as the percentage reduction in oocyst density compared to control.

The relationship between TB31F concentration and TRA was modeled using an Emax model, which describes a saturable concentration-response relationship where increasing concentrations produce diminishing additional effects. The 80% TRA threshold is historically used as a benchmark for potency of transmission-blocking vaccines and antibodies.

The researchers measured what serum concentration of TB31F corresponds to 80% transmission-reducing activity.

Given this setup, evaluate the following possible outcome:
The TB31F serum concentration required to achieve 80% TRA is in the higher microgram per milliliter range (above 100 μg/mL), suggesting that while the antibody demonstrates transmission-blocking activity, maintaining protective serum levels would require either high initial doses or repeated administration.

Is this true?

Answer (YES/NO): NO